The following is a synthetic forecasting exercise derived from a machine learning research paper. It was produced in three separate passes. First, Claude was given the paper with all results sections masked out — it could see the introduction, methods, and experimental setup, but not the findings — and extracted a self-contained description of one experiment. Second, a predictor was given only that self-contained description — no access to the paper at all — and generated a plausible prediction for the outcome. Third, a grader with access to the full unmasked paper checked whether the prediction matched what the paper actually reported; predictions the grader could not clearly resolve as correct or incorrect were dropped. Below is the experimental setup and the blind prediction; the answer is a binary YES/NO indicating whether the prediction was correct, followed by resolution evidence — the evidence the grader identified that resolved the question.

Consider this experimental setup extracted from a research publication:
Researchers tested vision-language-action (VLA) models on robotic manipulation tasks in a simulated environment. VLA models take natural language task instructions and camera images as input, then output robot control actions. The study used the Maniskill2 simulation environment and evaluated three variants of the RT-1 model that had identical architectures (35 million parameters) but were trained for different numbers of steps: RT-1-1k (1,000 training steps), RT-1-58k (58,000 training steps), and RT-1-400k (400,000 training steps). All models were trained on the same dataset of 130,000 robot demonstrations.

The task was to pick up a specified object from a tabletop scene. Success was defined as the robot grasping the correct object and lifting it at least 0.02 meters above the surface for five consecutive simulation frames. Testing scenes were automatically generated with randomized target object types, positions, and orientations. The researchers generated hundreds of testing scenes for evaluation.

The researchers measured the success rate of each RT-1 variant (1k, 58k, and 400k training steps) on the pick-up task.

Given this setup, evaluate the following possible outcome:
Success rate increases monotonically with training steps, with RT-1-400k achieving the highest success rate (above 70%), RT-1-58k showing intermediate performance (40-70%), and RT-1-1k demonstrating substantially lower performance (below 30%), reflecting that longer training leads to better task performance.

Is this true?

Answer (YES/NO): NO